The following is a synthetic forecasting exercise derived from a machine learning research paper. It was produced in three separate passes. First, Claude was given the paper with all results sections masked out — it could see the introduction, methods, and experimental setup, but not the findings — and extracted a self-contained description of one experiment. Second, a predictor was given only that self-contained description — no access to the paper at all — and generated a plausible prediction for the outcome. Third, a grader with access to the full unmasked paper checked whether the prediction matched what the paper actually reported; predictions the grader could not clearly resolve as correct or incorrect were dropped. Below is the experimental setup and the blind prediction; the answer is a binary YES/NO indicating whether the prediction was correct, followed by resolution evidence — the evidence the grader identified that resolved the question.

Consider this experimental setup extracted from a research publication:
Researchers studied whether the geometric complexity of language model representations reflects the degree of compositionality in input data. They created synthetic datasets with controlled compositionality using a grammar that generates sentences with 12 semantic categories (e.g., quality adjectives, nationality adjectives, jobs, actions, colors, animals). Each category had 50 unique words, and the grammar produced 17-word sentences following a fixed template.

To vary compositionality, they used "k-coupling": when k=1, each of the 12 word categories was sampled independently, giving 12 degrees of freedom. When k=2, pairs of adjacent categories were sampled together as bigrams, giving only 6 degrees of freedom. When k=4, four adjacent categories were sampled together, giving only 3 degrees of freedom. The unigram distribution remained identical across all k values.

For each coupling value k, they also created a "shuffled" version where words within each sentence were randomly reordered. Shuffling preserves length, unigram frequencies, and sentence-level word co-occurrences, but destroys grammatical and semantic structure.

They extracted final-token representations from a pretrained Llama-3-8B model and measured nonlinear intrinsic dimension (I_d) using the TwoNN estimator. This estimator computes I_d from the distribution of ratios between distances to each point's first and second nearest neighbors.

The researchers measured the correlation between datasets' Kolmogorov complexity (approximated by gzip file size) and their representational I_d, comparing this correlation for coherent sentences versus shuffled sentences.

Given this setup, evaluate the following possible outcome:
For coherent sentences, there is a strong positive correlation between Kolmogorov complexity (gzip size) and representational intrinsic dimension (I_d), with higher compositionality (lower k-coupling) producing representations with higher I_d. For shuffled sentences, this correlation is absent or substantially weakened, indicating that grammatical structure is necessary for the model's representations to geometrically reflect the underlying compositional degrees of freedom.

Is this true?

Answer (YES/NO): NO